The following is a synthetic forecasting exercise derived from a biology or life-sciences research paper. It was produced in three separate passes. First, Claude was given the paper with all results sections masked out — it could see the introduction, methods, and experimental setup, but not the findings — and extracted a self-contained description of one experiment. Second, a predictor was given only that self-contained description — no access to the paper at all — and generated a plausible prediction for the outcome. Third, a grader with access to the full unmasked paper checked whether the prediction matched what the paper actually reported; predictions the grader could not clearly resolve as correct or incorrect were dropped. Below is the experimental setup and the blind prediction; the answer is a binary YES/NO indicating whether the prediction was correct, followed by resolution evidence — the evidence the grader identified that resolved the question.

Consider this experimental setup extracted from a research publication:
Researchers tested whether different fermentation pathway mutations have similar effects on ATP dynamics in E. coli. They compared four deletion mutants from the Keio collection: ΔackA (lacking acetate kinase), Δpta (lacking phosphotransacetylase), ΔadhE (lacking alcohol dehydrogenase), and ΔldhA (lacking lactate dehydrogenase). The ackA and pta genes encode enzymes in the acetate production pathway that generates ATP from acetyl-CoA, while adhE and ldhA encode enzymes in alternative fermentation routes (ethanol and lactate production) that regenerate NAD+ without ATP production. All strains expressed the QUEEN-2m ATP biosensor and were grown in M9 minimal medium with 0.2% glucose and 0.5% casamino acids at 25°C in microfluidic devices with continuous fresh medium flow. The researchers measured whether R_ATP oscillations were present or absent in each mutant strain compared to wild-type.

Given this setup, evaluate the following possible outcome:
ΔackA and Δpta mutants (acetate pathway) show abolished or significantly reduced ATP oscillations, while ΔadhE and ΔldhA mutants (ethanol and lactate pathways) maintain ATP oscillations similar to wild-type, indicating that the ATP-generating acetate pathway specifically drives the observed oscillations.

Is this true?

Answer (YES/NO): YES